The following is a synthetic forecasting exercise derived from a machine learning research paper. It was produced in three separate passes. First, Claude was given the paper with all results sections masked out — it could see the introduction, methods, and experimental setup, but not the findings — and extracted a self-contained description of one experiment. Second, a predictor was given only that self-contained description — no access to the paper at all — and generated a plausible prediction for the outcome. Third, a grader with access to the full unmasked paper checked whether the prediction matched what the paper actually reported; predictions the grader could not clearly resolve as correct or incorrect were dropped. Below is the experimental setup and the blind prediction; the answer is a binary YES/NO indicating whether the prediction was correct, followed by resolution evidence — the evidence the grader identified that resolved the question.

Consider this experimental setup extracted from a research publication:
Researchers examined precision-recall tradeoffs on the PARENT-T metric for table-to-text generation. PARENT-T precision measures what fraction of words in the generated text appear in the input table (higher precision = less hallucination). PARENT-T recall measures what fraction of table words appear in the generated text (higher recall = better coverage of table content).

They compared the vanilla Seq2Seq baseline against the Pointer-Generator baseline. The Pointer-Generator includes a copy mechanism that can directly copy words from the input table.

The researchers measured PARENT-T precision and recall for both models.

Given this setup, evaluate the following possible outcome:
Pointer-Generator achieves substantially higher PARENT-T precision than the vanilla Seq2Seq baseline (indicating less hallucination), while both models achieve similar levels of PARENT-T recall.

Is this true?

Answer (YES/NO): NO